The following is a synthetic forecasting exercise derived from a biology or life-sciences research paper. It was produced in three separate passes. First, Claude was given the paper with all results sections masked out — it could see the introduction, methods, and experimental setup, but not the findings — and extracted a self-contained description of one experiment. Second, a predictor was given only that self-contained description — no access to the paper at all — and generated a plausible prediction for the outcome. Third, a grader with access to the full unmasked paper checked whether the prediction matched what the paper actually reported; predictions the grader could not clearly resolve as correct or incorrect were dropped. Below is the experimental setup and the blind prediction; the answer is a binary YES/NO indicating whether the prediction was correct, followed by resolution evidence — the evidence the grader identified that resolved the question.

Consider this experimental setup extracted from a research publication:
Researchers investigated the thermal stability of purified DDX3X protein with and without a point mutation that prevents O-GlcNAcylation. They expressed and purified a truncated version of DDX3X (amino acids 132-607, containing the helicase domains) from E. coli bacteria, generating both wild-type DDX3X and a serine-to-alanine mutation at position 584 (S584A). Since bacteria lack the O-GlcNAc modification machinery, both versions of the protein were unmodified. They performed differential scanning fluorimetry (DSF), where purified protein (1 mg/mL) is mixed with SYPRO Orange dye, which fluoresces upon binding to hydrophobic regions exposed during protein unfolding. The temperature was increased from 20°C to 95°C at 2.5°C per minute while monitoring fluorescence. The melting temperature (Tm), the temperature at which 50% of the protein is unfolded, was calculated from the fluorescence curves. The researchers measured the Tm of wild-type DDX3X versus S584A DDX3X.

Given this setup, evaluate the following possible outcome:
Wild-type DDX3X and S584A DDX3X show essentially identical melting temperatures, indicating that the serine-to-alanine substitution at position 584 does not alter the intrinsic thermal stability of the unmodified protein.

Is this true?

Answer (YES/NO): YES